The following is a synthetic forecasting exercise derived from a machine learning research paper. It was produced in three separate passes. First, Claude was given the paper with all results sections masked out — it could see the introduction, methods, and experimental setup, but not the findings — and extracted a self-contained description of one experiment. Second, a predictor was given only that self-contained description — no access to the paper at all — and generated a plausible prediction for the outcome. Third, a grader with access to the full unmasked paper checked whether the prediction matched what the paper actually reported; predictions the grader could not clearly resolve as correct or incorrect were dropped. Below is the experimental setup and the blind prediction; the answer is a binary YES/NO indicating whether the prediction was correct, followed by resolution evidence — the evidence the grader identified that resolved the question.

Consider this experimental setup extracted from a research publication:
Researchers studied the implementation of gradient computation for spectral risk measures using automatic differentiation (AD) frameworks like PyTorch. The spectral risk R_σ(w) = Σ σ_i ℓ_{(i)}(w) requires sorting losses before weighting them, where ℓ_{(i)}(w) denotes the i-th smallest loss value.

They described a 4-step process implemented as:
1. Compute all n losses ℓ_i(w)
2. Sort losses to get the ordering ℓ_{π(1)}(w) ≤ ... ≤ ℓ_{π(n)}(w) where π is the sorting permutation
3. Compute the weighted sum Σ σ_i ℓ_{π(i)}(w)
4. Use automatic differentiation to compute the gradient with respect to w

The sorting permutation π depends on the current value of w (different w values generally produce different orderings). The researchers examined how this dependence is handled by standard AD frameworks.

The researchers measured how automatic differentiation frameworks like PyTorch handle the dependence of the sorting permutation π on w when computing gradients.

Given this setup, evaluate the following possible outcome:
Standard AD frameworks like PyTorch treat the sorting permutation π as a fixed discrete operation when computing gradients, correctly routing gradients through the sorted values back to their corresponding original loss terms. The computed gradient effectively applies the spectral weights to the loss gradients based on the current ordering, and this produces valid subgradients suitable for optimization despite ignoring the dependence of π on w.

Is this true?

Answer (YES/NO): YES